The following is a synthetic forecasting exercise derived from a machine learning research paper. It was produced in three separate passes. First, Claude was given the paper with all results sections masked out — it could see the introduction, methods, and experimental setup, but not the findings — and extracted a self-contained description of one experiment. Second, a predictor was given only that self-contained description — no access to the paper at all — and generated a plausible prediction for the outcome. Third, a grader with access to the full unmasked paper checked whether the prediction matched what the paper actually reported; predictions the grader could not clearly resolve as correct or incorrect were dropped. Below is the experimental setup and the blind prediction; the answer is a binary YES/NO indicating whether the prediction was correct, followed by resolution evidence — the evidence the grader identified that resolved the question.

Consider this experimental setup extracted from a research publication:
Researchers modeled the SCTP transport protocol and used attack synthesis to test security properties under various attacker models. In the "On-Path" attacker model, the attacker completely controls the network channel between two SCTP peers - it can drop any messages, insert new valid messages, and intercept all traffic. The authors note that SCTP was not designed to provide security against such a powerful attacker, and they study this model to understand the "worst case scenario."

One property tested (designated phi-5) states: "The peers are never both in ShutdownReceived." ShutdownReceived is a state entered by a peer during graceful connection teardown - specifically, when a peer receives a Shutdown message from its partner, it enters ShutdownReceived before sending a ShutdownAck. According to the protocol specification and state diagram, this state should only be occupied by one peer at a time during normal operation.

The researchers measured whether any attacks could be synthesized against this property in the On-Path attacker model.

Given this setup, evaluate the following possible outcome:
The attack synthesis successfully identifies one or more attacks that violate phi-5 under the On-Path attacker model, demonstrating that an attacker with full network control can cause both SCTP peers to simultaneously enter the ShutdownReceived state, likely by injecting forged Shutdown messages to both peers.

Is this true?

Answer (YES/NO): YES